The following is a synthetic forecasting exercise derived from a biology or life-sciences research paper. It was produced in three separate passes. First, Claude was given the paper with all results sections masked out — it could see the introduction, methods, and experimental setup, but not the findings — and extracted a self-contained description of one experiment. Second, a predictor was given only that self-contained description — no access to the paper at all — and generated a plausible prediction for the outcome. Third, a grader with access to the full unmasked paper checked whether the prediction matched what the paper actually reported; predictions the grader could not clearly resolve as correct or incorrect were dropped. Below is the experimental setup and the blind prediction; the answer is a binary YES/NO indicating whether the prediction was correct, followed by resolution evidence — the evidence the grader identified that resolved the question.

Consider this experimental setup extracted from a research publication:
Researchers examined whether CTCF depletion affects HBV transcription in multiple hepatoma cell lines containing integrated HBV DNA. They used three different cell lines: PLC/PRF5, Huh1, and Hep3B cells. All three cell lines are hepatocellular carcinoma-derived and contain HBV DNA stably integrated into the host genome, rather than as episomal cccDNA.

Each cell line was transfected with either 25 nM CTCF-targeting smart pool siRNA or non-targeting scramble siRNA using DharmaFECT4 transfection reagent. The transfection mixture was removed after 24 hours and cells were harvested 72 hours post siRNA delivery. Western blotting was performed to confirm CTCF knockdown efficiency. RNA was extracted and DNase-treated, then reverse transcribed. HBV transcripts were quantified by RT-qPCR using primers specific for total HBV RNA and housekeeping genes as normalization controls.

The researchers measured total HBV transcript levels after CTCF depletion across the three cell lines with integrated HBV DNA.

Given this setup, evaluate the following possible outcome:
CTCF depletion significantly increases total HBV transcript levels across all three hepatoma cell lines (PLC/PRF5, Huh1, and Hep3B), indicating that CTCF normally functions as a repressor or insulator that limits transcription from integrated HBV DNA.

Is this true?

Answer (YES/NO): NO